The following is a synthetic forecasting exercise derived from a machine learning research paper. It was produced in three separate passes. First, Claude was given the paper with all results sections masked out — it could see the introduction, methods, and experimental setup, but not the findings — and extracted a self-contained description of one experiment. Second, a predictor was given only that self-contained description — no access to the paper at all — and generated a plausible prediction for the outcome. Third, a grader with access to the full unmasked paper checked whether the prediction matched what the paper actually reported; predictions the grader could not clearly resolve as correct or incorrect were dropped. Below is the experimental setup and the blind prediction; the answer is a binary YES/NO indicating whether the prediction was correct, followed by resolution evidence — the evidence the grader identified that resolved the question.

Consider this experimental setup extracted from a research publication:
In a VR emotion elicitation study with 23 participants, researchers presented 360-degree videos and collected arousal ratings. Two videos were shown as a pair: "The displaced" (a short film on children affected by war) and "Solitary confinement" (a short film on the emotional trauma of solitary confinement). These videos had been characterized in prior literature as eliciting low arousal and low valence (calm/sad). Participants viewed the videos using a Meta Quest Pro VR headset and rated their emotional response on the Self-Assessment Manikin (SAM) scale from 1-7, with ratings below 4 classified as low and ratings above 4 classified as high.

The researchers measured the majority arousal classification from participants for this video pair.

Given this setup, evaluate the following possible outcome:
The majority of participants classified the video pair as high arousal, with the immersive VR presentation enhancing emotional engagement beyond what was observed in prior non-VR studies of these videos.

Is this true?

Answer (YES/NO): YES